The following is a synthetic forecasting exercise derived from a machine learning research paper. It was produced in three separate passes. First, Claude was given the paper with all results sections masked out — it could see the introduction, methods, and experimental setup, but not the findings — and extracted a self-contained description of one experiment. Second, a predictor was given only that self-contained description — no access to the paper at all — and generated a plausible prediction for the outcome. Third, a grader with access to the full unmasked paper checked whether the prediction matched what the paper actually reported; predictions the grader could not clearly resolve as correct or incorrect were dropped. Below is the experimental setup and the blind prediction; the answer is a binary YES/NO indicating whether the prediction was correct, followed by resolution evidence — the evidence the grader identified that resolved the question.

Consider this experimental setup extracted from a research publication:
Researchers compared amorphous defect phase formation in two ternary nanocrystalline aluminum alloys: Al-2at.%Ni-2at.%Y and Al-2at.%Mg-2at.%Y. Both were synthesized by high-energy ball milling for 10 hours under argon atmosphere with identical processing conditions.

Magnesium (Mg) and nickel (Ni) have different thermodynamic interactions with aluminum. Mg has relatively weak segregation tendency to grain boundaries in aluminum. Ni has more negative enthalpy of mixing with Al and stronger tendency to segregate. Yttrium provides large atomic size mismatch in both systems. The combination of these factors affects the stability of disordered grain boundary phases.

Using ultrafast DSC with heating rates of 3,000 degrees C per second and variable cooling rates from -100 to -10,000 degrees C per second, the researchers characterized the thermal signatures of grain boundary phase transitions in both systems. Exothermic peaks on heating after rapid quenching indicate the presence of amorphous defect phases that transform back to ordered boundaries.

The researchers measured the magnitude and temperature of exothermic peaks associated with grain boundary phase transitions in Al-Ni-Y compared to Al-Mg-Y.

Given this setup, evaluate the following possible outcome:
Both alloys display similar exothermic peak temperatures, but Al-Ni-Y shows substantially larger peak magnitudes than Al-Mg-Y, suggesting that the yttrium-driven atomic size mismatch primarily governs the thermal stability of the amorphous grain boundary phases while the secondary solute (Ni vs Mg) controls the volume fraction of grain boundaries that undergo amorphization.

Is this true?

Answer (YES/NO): NO